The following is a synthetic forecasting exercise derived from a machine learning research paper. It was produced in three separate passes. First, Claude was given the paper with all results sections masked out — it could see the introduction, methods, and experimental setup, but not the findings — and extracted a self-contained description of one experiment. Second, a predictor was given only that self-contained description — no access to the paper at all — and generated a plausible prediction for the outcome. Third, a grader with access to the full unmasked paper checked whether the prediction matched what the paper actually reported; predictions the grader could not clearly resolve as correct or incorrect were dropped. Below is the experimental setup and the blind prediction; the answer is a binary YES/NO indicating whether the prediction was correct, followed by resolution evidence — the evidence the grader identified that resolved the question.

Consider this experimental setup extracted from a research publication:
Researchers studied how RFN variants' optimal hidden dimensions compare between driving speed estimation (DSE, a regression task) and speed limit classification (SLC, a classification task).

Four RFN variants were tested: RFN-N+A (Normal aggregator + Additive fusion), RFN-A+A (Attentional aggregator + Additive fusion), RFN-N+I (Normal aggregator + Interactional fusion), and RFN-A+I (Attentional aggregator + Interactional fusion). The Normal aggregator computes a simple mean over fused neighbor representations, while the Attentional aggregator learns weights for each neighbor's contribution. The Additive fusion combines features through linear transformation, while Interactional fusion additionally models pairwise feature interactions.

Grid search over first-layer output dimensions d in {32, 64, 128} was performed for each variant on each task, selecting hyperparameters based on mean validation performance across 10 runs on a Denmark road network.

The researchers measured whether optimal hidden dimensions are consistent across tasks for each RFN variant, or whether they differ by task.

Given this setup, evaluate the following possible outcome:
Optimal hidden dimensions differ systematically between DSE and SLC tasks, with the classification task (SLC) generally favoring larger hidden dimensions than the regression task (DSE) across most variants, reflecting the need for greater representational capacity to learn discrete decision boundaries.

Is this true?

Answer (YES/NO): NO